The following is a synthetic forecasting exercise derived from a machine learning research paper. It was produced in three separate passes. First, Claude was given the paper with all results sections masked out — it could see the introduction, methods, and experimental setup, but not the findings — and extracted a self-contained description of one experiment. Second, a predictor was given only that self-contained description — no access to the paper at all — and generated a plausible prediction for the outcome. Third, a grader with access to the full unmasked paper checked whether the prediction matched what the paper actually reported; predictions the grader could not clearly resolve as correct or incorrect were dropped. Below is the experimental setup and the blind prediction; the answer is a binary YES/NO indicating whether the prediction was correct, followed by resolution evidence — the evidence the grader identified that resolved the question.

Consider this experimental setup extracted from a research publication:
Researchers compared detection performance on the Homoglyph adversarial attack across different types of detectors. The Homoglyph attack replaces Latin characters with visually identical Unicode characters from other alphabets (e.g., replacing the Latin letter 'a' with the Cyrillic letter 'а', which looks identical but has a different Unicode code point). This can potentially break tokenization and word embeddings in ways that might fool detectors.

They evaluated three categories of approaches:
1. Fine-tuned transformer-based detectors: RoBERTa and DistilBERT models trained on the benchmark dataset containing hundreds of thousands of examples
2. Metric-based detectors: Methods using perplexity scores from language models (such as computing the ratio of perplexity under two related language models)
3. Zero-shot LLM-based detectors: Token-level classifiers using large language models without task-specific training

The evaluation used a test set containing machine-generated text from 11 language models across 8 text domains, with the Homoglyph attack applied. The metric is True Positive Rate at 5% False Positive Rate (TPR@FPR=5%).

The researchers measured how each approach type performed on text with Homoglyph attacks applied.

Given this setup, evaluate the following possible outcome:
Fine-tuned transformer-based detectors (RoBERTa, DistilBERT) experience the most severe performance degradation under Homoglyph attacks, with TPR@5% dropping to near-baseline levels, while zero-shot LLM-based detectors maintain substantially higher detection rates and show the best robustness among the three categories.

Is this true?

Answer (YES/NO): NO